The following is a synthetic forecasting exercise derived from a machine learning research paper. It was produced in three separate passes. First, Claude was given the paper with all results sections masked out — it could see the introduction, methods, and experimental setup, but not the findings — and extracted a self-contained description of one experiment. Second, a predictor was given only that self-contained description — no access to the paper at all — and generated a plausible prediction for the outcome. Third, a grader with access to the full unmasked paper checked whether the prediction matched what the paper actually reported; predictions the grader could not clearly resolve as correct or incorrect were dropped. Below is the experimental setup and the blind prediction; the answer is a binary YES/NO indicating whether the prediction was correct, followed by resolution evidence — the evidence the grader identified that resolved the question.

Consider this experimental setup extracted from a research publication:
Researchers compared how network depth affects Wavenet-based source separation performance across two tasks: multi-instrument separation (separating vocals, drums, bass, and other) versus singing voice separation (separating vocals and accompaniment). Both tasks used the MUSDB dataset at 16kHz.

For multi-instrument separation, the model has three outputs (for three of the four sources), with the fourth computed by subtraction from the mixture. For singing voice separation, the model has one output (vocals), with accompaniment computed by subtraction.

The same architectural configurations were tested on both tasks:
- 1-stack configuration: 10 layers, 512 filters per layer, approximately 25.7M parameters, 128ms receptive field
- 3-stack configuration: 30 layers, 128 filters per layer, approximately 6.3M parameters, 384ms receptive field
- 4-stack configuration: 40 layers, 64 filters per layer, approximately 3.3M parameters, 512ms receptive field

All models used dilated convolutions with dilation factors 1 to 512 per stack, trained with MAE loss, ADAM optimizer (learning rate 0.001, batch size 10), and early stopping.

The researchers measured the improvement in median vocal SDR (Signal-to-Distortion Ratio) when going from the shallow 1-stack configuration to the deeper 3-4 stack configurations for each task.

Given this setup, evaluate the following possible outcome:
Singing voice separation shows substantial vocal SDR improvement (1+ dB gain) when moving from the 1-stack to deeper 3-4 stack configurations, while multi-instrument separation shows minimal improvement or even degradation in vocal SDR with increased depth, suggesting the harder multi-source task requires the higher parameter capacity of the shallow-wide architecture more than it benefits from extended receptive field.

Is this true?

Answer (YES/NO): NO